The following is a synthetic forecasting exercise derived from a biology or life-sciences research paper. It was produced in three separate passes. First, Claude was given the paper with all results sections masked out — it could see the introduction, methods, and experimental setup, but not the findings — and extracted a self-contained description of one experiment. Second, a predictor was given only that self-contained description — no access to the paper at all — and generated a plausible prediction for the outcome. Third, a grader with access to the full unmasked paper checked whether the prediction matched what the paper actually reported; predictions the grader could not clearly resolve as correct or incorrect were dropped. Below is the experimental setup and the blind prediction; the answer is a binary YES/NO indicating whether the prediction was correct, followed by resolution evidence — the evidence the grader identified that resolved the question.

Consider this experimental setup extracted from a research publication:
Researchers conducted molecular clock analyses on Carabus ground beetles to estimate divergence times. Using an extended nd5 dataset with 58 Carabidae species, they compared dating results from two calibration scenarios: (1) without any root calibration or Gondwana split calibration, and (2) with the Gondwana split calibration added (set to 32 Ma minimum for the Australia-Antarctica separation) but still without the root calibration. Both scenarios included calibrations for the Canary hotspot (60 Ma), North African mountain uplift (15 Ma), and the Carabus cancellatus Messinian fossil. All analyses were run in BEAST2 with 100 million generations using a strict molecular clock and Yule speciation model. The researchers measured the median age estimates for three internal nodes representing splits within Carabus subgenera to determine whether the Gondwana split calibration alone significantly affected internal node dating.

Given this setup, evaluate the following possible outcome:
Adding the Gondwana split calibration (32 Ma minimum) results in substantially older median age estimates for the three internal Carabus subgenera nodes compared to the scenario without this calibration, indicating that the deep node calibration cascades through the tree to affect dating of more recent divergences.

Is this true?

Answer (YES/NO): NO